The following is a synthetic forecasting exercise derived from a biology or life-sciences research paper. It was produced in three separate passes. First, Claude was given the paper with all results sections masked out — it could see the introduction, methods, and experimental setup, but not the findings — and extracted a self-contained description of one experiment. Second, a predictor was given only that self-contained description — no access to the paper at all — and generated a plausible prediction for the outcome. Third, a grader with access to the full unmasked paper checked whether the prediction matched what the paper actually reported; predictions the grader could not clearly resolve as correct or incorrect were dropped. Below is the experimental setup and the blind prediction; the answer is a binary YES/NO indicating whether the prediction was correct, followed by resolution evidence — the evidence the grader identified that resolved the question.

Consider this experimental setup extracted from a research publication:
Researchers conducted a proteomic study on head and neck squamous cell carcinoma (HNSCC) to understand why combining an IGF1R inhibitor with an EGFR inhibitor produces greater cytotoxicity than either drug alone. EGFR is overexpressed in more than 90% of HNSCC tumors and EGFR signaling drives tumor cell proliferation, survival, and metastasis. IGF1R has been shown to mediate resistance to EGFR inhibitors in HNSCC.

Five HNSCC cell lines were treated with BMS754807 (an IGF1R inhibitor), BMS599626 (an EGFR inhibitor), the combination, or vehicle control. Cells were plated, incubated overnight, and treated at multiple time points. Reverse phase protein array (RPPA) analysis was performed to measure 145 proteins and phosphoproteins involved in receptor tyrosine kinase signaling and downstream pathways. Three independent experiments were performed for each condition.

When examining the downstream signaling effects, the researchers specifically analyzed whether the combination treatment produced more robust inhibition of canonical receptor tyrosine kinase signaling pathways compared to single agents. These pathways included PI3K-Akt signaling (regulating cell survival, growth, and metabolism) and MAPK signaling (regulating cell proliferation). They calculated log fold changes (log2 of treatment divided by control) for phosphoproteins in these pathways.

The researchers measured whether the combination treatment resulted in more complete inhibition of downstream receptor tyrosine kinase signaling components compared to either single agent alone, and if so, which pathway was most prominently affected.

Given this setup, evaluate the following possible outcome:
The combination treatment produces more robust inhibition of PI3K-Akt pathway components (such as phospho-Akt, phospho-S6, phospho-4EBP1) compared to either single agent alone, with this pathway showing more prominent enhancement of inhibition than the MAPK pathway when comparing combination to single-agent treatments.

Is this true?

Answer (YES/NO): YES